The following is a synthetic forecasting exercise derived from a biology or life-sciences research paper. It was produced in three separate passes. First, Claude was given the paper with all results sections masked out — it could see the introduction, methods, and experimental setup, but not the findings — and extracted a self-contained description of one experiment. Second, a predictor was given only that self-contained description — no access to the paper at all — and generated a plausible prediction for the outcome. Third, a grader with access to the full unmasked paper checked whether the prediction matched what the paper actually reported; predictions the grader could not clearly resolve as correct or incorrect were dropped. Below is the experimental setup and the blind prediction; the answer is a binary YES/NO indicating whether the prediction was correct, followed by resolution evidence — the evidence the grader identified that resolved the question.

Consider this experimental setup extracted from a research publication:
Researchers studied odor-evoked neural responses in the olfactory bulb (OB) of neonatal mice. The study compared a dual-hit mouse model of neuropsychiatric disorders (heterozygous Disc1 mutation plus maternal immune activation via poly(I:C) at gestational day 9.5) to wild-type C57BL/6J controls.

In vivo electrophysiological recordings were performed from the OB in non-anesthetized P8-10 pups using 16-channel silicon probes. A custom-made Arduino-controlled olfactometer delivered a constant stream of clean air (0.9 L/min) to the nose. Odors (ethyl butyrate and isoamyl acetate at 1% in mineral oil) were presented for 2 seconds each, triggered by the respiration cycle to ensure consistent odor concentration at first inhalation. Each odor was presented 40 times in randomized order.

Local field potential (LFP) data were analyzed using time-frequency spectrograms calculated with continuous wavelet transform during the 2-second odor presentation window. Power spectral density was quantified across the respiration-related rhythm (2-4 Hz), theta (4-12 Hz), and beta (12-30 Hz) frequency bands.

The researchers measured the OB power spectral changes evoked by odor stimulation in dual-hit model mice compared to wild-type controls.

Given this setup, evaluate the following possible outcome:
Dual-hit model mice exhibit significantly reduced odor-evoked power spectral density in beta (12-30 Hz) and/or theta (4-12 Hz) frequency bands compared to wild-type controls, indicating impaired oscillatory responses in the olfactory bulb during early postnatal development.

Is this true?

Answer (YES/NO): NO